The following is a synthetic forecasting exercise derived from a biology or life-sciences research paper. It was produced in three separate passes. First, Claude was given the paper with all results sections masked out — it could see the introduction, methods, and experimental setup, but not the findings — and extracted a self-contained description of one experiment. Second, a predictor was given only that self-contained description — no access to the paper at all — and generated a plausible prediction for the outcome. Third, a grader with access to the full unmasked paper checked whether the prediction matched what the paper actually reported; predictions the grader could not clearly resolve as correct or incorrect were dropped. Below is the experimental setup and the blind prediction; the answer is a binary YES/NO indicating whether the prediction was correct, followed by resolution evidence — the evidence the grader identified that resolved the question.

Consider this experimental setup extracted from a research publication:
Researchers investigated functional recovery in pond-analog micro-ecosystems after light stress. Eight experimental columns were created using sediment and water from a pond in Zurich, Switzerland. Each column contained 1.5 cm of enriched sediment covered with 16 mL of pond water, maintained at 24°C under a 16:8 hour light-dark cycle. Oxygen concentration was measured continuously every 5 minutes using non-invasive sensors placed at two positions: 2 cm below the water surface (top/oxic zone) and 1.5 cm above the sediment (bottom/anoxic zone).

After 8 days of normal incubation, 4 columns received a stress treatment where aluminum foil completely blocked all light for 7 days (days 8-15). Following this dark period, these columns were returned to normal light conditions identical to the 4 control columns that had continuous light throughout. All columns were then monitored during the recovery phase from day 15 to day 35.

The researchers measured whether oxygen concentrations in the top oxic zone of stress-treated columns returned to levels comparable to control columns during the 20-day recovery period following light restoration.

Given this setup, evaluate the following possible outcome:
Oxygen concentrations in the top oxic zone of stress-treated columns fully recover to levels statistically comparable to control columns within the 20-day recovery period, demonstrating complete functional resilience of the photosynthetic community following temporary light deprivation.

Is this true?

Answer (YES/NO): NO